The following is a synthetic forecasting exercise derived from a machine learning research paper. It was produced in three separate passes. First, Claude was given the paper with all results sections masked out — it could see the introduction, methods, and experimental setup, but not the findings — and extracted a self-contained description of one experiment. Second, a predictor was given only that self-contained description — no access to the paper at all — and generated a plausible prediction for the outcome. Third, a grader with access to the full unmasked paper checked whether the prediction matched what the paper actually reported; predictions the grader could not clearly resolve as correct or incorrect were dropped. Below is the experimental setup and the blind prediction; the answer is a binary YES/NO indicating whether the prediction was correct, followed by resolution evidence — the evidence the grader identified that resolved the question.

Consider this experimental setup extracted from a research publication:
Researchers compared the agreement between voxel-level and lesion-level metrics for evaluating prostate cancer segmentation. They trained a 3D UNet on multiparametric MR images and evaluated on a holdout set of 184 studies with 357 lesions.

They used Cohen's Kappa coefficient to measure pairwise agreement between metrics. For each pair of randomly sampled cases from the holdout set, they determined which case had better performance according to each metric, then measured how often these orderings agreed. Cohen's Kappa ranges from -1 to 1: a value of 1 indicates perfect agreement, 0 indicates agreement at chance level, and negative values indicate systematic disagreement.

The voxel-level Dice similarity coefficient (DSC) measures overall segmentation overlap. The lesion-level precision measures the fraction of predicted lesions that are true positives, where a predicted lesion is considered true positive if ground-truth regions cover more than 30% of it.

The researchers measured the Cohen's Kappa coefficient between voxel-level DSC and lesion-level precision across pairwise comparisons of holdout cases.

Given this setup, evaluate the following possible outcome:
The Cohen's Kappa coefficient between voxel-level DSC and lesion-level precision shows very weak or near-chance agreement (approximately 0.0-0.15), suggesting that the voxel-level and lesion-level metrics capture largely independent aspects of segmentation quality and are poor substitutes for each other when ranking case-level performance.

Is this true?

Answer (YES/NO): NO